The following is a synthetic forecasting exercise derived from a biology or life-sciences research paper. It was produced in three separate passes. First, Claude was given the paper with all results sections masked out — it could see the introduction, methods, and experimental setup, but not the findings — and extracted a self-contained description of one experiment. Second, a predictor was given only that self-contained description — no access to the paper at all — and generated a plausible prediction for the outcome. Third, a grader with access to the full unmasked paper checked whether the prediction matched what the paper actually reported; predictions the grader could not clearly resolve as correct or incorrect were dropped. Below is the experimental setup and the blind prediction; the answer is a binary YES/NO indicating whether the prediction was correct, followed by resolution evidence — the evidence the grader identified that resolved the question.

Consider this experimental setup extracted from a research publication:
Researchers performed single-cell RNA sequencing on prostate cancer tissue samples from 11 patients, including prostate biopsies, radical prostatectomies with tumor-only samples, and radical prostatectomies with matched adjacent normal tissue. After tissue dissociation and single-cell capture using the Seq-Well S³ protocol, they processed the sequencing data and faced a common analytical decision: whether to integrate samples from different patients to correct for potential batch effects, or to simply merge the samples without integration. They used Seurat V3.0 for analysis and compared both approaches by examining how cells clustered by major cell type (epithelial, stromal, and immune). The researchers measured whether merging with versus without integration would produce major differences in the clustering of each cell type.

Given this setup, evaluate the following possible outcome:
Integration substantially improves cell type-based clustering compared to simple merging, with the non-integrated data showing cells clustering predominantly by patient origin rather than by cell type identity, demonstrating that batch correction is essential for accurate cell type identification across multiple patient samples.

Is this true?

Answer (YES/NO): NO